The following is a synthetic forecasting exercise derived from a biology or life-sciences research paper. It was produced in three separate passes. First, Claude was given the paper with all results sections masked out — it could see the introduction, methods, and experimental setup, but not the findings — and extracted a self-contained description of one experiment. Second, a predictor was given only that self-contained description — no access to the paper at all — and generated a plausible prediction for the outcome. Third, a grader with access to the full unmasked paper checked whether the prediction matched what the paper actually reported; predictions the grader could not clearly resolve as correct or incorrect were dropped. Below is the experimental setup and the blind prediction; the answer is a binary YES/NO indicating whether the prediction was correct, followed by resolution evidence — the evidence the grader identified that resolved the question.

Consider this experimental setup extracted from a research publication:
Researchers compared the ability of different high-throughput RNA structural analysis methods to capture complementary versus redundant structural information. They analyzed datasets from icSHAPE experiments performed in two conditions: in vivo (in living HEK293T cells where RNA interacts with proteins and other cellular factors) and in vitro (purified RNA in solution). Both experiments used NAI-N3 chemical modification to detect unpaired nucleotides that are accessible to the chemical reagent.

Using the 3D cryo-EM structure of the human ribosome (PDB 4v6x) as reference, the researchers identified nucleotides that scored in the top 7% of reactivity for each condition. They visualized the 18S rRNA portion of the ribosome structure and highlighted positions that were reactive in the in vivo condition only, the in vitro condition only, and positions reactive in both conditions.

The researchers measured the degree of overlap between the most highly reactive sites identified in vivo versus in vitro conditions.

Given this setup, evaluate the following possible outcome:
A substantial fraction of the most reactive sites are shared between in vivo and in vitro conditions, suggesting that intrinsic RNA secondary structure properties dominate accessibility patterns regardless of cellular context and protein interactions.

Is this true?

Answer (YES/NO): NO